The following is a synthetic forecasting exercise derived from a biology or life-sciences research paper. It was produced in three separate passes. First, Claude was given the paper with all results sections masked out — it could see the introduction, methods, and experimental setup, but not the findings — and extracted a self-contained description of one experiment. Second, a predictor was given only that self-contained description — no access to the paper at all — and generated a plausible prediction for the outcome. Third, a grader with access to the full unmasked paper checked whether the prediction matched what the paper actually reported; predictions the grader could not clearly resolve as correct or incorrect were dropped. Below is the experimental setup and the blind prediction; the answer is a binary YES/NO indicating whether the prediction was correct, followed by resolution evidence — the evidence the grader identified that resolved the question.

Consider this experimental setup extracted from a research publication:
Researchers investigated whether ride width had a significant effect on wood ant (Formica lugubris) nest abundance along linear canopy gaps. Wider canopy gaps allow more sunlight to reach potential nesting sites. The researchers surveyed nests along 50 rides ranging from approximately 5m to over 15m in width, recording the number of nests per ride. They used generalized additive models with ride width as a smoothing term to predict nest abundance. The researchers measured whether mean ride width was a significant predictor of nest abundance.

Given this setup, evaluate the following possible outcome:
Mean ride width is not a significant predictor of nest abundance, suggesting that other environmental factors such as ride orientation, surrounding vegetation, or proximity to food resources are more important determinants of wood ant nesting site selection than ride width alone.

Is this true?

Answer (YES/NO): YES